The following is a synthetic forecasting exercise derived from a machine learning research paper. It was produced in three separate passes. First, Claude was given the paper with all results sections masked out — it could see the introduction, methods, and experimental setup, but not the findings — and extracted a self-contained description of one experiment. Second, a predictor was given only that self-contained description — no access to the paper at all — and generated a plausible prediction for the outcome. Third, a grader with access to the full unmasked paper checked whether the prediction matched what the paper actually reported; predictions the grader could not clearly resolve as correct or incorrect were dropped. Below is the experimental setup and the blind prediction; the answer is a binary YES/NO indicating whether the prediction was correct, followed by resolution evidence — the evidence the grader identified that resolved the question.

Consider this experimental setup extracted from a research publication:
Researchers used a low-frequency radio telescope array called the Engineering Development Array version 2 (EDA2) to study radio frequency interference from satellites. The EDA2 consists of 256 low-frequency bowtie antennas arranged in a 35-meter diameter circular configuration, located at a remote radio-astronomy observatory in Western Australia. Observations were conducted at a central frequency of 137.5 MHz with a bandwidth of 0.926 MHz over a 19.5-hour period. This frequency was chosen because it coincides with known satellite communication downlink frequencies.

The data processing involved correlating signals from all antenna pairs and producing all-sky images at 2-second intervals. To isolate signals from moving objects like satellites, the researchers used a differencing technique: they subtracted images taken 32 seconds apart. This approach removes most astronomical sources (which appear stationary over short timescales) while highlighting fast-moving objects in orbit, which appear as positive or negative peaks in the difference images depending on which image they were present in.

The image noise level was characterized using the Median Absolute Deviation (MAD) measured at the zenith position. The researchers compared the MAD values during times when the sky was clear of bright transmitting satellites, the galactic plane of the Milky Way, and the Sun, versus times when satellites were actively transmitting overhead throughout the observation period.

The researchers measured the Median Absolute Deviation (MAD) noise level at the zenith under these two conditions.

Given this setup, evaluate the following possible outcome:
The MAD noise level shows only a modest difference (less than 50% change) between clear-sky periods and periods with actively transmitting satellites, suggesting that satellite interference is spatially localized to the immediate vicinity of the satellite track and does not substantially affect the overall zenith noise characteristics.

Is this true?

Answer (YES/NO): NO